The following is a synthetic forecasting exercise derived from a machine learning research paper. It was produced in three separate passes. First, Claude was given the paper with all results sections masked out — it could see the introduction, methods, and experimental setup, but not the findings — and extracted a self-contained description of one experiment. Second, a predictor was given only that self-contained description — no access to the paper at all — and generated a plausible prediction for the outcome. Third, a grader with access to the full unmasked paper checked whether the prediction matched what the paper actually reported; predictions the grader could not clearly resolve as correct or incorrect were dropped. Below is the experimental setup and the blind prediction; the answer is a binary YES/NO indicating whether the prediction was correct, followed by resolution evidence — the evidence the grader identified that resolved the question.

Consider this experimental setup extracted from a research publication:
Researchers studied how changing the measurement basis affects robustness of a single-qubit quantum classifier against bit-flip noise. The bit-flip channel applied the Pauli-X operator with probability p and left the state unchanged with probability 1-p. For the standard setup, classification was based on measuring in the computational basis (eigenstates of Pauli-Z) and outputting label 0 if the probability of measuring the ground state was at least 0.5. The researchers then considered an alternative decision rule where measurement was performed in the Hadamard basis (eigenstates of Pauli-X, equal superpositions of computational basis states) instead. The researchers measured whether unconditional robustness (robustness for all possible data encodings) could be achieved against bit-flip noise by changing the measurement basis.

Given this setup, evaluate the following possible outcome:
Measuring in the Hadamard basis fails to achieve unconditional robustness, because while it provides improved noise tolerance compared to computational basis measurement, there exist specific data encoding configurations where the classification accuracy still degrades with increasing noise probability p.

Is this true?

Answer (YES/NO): NO